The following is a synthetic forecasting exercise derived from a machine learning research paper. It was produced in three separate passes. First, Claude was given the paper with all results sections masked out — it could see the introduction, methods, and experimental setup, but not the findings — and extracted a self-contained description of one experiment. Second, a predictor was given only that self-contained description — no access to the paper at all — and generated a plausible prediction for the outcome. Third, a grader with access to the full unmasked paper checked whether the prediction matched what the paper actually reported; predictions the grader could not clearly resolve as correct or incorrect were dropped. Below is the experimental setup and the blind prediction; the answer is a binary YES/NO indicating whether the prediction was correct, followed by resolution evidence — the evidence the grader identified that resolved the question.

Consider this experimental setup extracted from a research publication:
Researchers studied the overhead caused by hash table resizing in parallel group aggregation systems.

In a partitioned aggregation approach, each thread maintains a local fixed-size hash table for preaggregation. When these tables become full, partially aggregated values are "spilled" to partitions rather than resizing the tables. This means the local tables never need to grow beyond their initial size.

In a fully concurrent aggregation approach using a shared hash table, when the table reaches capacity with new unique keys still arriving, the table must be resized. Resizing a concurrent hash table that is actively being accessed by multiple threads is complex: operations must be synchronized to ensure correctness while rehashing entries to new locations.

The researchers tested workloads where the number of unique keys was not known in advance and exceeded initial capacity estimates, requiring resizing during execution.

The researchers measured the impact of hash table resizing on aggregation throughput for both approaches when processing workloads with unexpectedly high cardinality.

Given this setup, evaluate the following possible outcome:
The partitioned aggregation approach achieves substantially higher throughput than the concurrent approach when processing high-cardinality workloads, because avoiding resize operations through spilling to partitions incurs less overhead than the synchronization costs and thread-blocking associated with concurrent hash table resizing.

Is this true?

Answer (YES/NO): NO